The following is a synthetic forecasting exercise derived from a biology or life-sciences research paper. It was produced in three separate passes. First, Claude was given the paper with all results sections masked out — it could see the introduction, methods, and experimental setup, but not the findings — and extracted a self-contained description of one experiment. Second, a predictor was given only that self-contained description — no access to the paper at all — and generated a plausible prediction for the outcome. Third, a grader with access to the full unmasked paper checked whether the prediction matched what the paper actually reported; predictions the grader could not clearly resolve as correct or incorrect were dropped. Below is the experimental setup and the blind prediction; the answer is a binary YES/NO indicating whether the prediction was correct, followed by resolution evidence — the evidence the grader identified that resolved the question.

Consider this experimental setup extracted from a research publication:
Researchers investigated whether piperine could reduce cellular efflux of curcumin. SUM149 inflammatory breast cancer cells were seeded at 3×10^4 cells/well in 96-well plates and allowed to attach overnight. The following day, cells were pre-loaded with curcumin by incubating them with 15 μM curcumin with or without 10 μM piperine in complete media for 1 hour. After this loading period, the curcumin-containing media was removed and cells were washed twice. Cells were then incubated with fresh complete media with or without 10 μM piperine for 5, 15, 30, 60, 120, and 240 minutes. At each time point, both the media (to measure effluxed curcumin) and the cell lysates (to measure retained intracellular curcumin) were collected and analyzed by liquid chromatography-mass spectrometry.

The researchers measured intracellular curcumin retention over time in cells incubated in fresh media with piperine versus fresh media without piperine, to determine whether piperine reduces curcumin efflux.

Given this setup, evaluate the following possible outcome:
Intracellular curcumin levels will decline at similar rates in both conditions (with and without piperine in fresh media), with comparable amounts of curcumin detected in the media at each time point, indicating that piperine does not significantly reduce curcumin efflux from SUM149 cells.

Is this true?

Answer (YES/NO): YES